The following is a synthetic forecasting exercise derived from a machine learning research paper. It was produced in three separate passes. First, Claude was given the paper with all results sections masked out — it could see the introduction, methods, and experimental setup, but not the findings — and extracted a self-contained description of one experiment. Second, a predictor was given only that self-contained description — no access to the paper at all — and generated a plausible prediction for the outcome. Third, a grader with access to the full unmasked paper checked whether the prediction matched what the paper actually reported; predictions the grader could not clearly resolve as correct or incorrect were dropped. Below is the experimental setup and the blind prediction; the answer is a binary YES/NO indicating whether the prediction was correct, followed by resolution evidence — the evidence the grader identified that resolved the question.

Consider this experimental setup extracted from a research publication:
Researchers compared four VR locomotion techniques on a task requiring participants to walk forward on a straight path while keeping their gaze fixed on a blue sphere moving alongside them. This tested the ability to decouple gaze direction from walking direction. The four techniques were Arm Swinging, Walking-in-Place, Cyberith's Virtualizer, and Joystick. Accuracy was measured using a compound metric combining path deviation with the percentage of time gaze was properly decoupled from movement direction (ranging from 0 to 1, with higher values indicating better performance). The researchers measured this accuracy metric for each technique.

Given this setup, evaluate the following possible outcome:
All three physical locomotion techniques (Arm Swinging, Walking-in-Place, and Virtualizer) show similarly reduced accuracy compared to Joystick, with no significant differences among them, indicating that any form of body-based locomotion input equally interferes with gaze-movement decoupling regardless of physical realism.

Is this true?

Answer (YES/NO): NO